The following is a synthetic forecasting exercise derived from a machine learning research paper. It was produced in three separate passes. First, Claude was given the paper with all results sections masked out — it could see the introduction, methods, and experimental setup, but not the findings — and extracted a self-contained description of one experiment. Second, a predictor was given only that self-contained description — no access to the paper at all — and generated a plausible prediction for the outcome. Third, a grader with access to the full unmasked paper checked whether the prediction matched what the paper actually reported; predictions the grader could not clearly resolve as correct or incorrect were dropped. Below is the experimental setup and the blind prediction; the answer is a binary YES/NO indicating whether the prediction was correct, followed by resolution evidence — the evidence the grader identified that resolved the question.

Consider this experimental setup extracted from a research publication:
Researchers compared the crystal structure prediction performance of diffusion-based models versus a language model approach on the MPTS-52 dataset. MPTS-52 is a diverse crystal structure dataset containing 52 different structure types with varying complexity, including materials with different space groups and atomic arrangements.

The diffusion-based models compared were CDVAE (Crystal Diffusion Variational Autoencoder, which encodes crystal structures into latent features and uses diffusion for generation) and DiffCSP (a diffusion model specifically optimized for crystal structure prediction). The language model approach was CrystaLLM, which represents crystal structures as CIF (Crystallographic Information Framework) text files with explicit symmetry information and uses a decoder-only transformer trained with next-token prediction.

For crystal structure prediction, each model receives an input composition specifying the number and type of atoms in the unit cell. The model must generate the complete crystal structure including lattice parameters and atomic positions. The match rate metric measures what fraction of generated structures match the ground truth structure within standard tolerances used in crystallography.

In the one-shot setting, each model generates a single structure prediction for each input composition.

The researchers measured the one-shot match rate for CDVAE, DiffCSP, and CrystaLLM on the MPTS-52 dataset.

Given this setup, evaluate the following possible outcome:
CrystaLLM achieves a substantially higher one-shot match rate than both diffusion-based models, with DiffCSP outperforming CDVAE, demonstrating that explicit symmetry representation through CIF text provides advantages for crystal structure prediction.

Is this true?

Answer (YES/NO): YES